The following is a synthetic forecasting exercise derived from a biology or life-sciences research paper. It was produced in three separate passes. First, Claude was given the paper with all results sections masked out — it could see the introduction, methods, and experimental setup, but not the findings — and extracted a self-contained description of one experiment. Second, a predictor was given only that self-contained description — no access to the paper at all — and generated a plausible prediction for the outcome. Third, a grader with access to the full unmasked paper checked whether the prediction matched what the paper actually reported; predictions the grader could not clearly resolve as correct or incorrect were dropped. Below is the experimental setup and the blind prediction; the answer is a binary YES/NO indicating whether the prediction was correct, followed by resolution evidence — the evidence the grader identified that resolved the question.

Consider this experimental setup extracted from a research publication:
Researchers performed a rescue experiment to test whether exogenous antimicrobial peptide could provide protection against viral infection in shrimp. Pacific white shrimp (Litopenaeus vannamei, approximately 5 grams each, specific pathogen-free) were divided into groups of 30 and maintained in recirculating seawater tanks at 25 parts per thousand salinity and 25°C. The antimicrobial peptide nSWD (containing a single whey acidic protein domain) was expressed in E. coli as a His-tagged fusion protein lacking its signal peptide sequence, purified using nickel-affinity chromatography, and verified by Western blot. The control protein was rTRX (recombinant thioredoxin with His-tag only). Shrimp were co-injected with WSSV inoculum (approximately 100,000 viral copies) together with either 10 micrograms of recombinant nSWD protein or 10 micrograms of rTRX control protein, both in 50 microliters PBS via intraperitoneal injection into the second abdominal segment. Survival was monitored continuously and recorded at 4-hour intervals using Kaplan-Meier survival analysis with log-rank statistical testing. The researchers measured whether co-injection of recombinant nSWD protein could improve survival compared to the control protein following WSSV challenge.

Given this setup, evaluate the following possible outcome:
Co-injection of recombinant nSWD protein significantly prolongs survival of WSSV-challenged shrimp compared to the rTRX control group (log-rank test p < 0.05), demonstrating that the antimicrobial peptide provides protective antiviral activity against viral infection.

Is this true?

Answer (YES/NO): YES